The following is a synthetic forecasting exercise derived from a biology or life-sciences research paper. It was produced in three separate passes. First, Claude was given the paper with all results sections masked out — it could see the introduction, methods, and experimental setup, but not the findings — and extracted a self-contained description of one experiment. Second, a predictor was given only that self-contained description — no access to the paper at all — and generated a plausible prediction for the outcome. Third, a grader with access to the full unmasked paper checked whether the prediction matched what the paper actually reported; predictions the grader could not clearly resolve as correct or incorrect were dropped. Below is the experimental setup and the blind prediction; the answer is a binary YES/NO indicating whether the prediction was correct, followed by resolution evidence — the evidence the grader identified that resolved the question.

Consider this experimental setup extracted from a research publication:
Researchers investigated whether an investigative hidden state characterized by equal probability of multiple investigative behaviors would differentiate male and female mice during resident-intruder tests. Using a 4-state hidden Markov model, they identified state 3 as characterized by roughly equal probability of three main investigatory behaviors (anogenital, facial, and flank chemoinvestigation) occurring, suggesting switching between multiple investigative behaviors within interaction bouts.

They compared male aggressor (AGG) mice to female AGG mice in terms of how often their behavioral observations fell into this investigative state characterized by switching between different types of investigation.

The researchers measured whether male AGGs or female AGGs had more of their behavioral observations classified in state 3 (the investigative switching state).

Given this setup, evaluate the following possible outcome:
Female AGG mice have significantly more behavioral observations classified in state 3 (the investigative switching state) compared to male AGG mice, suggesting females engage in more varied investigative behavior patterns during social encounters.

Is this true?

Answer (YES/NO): YES